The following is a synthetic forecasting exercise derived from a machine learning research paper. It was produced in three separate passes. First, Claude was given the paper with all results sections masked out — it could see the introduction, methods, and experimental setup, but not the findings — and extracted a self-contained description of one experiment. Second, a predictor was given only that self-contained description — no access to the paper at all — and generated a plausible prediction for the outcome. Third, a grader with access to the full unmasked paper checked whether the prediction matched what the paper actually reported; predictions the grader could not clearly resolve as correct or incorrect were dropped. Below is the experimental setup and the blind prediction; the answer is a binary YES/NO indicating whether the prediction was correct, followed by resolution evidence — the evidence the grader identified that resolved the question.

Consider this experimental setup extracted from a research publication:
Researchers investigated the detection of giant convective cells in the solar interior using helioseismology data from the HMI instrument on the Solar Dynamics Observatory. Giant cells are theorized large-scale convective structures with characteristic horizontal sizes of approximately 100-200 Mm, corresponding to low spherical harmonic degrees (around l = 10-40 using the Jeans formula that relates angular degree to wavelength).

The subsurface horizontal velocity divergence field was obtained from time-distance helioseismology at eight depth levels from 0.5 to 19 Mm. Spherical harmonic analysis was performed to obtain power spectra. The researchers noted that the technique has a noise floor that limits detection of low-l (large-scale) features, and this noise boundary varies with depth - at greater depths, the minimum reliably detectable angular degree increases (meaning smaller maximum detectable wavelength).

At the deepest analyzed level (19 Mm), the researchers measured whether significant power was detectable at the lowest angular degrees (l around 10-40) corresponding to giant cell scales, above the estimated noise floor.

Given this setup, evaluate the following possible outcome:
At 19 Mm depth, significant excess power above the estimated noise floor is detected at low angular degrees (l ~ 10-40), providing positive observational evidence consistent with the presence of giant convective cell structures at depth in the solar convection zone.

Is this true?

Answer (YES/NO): YES